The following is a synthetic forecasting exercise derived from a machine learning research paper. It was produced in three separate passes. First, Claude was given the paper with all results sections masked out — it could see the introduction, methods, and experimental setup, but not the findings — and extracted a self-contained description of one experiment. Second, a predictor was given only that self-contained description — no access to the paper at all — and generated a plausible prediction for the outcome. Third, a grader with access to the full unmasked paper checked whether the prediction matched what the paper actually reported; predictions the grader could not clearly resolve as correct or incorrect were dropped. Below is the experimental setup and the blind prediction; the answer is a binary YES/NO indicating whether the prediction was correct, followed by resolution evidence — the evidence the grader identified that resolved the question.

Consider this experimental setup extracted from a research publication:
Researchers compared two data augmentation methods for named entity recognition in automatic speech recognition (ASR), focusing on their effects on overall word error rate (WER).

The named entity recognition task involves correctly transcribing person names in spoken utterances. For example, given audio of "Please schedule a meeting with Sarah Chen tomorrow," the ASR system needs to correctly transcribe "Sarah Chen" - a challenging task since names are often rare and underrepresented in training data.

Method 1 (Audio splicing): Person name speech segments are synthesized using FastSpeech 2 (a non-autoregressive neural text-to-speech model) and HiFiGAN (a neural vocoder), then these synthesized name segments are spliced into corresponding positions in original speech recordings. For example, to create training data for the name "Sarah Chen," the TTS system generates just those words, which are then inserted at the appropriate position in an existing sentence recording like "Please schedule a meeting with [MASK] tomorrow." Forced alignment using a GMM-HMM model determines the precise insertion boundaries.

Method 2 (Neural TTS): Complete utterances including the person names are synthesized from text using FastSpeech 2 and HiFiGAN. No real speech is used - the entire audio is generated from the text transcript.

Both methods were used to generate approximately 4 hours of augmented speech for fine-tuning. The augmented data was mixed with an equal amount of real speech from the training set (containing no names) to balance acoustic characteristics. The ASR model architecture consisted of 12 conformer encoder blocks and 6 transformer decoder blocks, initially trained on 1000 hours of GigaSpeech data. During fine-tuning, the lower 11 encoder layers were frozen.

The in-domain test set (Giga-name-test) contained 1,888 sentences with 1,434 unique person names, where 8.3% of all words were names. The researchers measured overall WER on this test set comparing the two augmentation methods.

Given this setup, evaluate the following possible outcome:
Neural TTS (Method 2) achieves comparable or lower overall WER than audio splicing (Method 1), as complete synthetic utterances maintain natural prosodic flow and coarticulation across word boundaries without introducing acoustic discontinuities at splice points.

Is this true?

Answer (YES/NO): YES